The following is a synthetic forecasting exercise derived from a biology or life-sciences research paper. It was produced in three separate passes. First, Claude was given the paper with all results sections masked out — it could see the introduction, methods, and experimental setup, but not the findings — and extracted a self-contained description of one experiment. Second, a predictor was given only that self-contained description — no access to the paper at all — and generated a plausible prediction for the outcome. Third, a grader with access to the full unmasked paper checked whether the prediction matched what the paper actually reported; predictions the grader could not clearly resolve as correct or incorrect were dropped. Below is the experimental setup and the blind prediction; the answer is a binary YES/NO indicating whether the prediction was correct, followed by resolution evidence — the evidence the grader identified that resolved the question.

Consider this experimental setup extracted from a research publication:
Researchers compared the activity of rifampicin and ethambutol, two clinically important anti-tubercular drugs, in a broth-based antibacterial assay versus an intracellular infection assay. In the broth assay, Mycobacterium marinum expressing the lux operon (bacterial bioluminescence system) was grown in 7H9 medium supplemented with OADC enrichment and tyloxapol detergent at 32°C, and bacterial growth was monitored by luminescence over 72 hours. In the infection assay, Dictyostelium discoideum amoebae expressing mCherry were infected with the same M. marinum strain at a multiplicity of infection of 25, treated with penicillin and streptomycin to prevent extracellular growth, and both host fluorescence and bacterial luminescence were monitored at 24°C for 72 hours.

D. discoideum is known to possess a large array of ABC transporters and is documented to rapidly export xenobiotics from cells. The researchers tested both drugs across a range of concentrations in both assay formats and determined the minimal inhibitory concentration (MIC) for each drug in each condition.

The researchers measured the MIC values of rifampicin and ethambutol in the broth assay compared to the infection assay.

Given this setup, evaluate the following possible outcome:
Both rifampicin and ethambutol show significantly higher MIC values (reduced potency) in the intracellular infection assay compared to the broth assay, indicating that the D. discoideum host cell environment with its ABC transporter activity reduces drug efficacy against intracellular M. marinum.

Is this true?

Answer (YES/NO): YES